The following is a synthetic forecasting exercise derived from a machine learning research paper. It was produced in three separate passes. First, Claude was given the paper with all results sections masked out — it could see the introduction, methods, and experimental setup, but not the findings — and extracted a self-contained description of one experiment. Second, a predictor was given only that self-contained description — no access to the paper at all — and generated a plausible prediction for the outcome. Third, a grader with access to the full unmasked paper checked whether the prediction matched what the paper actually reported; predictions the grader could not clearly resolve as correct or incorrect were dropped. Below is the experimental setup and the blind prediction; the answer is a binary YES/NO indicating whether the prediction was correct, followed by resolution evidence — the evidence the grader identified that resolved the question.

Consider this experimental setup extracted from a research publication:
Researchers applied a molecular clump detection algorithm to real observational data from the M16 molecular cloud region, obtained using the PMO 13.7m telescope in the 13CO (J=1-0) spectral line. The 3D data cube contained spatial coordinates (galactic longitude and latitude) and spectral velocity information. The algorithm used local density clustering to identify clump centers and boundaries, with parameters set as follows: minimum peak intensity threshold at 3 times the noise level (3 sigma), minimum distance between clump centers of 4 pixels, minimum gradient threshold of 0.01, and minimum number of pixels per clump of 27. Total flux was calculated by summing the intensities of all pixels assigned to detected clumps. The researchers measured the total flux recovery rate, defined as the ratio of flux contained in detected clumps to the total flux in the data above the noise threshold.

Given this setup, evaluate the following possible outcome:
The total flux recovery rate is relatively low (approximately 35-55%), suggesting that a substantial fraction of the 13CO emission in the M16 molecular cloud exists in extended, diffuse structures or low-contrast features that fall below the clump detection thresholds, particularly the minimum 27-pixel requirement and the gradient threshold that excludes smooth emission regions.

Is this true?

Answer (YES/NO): NO